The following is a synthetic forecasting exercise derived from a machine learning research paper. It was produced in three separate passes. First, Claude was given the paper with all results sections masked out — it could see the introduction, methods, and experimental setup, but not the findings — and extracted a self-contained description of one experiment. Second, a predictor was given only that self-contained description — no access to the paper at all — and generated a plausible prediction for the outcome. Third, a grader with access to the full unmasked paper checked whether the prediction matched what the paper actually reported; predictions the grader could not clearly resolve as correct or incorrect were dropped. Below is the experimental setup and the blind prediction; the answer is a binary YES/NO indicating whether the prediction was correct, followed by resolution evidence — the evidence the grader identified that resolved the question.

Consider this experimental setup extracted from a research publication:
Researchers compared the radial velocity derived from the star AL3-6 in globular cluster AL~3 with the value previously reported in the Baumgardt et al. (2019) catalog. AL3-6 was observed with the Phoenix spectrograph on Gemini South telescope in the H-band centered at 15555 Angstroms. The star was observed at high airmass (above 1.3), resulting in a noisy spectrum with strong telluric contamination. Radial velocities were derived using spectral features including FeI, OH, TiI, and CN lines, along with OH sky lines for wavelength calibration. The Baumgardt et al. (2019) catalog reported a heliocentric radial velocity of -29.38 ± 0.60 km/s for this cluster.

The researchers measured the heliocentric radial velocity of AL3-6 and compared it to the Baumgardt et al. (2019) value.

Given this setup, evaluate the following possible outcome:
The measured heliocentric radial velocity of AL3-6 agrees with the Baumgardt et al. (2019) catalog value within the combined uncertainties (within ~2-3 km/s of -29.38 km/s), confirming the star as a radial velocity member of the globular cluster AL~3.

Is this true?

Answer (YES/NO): NO